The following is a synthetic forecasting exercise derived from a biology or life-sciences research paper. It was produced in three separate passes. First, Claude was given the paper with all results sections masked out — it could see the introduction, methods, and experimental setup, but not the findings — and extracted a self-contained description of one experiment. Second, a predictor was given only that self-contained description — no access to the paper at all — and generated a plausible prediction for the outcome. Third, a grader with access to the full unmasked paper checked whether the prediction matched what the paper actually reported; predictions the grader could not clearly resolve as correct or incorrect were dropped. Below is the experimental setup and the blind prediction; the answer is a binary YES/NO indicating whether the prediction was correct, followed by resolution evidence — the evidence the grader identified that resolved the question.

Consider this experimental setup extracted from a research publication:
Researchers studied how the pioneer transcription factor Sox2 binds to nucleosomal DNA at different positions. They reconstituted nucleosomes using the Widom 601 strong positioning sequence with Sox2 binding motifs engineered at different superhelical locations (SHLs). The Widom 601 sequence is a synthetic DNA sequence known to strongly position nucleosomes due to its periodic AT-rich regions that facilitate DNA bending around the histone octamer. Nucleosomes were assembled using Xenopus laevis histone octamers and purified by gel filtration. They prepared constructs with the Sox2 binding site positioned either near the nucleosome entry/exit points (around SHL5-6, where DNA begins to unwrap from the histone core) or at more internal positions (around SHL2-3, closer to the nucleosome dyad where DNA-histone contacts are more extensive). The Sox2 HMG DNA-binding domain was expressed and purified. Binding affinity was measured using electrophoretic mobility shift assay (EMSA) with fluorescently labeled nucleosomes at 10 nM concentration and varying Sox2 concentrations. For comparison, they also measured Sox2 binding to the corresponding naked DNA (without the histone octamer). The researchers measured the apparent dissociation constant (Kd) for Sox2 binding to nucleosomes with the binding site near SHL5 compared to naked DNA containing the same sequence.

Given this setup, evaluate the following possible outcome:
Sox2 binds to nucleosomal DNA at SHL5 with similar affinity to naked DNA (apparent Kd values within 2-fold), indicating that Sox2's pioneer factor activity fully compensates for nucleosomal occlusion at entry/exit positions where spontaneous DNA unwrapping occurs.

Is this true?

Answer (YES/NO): YES